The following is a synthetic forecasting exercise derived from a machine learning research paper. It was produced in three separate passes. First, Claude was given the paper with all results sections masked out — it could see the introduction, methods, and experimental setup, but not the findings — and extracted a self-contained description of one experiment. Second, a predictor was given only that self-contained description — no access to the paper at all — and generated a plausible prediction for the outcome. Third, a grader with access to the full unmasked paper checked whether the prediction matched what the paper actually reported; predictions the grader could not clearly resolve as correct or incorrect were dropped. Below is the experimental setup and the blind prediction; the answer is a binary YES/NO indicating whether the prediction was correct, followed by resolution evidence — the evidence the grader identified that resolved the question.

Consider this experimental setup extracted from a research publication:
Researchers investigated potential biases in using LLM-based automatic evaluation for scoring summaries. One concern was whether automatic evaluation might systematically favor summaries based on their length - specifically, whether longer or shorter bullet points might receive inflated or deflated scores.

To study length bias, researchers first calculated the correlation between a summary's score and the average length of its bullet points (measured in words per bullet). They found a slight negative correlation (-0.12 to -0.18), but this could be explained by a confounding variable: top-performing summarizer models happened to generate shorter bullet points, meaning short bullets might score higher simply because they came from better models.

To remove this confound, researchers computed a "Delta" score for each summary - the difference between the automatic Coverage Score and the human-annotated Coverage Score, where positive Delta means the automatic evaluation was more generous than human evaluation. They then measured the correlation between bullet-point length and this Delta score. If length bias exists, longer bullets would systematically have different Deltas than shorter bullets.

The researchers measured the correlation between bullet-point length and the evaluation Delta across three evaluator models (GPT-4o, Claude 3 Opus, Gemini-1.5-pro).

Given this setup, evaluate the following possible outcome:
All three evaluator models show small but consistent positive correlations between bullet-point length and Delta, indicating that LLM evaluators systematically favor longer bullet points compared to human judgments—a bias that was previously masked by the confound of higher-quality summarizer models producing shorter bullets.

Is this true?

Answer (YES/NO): NO